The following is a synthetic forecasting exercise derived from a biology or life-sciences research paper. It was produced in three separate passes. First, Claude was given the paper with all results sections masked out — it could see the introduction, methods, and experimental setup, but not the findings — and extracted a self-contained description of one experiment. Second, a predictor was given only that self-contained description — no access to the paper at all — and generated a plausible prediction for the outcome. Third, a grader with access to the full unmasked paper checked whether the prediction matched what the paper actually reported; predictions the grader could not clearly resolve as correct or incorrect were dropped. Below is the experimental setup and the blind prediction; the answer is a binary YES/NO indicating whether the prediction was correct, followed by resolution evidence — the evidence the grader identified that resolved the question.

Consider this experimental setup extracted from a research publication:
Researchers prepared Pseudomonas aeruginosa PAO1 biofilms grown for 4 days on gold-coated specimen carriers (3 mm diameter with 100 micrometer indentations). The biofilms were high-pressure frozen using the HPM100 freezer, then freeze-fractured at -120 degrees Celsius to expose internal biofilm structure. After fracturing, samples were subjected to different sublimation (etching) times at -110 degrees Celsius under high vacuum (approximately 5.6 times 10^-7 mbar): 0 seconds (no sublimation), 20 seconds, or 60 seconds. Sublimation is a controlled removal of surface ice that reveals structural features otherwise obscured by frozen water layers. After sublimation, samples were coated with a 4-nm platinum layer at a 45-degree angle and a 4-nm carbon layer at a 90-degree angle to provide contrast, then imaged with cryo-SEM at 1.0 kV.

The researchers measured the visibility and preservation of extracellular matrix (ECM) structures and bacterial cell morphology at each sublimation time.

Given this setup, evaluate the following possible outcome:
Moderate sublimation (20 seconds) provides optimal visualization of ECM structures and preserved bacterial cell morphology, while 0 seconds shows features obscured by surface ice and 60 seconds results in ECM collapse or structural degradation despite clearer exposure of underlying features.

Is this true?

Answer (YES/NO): YES